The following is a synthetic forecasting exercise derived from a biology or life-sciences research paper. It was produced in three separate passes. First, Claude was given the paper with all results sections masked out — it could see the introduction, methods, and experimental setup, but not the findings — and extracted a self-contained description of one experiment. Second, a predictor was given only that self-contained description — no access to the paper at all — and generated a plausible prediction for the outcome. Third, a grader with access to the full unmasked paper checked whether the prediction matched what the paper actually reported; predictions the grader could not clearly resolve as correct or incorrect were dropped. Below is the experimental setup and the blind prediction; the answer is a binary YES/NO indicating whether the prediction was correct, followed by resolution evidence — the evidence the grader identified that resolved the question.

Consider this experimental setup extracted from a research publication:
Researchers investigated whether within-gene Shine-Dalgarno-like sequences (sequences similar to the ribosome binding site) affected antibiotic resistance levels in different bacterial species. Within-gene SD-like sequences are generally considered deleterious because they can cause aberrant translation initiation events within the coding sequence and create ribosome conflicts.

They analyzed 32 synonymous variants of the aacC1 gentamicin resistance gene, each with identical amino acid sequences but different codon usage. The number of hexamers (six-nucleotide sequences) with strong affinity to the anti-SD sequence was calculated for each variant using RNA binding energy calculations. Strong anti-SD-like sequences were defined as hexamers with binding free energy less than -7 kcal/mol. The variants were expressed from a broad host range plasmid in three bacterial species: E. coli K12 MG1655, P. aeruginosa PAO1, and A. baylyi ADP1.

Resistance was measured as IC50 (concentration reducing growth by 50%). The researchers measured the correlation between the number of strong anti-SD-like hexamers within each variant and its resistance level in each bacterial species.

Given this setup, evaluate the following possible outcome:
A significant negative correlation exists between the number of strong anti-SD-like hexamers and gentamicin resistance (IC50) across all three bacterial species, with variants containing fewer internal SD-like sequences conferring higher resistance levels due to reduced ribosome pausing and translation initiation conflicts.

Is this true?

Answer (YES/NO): NO